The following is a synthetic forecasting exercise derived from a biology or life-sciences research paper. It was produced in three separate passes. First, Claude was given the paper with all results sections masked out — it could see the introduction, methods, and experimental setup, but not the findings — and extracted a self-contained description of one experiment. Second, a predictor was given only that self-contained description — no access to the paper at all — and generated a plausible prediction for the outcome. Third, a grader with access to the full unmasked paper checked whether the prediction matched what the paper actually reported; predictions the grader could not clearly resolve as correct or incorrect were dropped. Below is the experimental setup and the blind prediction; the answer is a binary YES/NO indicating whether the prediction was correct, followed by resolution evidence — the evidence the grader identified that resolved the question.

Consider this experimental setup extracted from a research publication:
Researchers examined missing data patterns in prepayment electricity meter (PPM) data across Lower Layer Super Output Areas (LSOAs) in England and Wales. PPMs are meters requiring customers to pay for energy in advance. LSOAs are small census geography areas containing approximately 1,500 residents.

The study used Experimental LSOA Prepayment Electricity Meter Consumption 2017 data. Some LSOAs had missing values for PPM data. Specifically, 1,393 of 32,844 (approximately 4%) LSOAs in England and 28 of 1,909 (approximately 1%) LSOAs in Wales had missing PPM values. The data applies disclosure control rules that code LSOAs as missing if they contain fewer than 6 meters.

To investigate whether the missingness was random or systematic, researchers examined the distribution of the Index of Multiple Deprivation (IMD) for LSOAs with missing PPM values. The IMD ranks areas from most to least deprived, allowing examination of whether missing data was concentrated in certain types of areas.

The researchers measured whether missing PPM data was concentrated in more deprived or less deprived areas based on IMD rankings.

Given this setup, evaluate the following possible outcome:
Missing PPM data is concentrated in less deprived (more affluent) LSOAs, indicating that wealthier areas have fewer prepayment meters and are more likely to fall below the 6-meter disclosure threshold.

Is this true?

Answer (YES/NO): YES